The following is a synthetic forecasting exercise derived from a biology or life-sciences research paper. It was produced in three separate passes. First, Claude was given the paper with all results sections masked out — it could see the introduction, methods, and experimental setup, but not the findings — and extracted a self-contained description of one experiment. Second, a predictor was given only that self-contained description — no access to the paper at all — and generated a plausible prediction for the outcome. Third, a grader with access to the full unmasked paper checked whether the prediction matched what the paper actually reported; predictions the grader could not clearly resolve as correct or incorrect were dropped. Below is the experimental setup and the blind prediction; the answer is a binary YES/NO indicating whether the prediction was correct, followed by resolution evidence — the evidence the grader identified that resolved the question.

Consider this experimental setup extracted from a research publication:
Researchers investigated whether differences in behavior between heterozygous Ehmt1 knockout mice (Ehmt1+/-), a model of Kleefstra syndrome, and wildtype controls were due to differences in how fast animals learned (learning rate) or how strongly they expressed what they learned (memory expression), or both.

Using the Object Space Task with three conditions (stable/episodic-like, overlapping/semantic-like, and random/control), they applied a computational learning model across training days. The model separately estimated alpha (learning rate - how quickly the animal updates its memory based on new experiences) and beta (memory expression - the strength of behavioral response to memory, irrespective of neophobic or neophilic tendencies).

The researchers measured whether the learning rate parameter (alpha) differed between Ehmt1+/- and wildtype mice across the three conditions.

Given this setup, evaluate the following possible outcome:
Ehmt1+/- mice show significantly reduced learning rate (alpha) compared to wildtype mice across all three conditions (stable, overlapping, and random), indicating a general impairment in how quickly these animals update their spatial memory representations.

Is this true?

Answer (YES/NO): NO